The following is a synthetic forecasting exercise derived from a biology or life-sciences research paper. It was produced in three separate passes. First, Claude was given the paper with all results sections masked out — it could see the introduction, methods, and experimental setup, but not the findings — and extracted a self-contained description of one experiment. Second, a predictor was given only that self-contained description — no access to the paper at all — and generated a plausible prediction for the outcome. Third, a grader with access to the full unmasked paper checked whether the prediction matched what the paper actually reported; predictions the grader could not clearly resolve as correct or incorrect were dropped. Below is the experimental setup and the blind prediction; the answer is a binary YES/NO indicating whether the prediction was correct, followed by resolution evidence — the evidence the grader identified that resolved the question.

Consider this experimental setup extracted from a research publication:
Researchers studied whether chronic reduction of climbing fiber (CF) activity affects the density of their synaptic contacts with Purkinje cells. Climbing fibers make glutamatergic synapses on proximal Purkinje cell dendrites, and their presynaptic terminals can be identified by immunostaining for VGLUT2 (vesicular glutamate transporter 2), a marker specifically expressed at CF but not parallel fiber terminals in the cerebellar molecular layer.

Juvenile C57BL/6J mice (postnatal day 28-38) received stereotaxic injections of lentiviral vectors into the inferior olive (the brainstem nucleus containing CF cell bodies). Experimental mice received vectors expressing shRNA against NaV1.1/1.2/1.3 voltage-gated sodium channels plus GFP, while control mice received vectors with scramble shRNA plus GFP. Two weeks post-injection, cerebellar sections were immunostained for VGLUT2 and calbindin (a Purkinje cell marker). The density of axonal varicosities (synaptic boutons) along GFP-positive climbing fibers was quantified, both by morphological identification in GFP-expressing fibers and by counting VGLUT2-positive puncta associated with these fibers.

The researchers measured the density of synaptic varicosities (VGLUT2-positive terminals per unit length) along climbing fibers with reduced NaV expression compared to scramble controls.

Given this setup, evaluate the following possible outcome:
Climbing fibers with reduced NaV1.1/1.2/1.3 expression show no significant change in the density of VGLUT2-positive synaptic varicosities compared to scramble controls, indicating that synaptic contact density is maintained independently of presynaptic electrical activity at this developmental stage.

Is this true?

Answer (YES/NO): NO